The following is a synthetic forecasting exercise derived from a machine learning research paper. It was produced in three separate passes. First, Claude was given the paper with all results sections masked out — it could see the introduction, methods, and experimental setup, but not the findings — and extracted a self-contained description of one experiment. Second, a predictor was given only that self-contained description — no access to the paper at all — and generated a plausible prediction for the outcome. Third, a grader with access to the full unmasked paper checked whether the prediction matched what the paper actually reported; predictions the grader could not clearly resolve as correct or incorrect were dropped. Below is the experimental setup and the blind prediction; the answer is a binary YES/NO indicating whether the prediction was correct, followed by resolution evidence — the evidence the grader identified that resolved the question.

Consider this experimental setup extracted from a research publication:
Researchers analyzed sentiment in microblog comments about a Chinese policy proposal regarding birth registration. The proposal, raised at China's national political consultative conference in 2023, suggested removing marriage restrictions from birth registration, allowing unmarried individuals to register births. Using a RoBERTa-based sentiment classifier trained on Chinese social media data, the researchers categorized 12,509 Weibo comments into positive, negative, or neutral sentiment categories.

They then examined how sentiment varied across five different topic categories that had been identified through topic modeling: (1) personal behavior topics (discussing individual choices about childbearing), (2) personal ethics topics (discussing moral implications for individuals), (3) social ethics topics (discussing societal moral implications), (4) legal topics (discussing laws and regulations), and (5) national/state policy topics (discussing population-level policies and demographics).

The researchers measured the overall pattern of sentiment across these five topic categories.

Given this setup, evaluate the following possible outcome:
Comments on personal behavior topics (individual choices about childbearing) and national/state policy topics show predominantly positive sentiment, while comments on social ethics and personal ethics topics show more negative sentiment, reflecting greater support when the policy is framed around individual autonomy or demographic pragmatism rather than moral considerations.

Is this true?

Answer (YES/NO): NO